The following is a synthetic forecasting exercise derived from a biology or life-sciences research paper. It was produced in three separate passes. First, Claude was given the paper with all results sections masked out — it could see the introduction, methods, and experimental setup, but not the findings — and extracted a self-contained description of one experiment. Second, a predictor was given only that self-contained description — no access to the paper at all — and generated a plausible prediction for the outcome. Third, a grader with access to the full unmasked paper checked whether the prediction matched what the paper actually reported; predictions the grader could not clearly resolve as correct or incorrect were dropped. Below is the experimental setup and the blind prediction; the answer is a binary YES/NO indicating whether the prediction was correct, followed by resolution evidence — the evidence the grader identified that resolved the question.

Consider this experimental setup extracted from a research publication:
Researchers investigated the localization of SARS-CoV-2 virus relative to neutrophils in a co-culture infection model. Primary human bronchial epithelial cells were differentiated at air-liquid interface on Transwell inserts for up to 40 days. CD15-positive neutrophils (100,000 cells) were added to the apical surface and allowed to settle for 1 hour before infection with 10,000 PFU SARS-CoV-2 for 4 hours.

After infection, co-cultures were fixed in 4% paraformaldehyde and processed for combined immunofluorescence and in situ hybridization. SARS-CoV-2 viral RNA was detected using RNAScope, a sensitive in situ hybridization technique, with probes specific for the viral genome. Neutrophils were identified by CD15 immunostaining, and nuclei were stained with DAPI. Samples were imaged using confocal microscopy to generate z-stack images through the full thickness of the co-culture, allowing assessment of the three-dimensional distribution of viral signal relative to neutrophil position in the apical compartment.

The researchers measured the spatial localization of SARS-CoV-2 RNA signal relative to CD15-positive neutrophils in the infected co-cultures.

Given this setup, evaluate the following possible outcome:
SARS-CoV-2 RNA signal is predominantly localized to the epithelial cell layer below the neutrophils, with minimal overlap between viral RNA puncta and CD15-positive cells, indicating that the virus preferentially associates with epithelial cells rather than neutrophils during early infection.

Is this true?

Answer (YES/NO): NO